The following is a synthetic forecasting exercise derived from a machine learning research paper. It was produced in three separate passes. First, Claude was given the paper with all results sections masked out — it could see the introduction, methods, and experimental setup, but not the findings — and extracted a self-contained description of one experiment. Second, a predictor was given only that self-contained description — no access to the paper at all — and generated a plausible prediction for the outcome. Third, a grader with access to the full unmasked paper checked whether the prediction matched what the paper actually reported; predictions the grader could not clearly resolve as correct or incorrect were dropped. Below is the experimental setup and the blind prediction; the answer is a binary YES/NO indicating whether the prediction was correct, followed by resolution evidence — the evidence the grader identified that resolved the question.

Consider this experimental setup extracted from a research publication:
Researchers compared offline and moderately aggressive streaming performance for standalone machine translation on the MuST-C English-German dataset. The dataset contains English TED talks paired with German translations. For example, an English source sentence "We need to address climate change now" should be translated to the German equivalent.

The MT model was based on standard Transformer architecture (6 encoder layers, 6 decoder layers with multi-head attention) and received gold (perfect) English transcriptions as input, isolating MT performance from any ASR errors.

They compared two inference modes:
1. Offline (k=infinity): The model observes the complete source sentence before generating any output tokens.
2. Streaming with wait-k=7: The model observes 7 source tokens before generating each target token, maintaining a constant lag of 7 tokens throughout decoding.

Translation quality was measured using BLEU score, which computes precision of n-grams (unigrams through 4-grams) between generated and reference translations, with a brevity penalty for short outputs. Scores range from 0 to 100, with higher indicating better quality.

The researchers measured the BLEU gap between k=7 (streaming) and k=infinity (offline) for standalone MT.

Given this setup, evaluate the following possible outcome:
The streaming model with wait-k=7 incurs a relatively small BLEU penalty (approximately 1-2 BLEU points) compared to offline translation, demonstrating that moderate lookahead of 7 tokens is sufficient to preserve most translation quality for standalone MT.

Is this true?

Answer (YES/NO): NO